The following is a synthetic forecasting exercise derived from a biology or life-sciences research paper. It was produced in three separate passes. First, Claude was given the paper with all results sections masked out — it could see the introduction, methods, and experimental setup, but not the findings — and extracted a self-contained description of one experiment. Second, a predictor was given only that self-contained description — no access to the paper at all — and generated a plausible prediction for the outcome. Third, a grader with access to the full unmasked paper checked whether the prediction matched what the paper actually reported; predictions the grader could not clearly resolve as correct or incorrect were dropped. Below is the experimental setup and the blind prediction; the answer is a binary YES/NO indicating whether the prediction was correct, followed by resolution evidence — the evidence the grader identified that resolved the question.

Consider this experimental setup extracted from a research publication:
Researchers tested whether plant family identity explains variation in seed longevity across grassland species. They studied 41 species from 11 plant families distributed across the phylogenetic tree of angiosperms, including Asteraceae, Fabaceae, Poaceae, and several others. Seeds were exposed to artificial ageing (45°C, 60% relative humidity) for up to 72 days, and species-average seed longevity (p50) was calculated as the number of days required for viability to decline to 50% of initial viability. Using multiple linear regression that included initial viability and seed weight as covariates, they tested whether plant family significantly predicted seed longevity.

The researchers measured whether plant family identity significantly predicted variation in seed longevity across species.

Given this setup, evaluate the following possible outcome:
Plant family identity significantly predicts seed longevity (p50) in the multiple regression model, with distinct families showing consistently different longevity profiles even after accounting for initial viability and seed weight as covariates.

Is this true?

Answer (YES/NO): NO